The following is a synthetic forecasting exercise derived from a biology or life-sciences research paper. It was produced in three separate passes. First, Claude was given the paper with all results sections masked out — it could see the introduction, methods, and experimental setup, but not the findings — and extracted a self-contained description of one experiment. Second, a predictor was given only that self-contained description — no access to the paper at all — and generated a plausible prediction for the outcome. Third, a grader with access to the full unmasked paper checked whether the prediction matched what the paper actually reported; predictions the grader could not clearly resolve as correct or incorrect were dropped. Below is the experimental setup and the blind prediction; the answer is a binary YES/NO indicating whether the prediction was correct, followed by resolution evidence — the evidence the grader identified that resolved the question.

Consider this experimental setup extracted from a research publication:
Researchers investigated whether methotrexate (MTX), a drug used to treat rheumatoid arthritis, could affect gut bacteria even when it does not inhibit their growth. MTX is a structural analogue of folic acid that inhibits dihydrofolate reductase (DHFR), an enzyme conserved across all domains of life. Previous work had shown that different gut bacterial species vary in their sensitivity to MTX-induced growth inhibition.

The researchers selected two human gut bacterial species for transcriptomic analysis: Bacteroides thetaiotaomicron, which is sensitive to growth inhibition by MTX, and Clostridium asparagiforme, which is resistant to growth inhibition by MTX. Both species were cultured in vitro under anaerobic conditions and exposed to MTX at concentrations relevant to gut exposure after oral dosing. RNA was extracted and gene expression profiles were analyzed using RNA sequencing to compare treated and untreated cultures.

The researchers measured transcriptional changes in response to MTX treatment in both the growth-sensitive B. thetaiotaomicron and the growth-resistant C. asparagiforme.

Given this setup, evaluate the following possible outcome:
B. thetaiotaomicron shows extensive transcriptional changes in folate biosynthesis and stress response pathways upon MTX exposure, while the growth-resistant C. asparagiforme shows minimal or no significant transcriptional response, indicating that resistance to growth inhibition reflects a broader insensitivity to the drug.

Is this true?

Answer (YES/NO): NO